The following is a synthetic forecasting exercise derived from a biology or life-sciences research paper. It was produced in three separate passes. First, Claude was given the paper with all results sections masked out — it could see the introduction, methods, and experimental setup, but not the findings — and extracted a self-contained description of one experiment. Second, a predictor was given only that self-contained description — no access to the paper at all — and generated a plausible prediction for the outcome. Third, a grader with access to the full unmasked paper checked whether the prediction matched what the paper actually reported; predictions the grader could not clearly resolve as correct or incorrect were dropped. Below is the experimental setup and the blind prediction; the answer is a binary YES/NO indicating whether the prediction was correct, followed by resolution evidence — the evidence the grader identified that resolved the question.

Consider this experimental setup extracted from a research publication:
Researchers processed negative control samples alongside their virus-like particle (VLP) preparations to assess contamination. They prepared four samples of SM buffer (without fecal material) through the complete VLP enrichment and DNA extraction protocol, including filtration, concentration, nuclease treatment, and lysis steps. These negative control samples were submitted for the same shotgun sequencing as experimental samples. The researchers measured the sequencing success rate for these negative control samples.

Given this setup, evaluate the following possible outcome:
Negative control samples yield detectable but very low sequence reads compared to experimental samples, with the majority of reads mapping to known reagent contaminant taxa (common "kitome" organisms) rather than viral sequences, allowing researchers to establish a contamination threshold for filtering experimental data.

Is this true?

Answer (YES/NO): NO